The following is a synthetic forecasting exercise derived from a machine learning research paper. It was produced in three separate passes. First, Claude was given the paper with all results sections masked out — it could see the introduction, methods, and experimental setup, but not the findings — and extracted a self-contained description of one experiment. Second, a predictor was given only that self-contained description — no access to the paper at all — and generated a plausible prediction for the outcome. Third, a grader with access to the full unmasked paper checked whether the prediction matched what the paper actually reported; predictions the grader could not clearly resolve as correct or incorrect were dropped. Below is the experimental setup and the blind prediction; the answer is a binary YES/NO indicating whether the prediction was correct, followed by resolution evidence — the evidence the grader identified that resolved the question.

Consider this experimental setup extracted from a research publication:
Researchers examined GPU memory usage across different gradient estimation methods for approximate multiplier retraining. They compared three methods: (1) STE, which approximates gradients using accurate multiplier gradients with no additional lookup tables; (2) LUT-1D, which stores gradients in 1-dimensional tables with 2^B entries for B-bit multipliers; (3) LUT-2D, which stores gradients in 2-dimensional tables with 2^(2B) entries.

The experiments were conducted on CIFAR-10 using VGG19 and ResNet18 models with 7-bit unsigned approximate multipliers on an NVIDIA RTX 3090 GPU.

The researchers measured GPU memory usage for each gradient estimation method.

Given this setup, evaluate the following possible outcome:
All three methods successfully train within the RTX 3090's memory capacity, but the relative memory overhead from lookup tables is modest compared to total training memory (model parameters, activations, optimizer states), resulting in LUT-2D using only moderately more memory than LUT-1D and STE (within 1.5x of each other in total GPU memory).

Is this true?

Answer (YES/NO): NO